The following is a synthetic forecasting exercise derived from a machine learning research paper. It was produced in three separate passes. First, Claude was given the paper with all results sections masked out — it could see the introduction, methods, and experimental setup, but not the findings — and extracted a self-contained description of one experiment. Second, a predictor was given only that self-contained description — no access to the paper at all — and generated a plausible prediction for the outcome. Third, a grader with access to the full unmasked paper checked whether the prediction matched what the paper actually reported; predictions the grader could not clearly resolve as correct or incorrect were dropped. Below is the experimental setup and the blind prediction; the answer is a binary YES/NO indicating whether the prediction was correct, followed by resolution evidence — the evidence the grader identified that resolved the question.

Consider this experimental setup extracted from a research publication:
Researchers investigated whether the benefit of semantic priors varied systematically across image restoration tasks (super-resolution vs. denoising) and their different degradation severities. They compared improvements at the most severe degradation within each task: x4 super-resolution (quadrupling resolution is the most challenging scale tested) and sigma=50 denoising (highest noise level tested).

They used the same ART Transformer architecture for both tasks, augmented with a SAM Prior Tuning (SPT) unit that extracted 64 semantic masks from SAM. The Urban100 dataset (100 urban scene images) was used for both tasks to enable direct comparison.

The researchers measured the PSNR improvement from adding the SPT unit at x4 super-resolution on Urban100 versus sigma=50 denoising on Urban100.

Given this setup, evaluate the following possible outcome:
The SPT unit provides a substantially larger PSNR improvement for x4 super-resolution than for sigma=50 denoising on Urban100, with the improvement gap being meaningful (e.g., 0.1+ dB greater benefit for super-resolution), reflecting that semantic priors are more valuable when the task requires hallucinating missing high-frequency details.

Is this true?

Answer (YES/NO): YES